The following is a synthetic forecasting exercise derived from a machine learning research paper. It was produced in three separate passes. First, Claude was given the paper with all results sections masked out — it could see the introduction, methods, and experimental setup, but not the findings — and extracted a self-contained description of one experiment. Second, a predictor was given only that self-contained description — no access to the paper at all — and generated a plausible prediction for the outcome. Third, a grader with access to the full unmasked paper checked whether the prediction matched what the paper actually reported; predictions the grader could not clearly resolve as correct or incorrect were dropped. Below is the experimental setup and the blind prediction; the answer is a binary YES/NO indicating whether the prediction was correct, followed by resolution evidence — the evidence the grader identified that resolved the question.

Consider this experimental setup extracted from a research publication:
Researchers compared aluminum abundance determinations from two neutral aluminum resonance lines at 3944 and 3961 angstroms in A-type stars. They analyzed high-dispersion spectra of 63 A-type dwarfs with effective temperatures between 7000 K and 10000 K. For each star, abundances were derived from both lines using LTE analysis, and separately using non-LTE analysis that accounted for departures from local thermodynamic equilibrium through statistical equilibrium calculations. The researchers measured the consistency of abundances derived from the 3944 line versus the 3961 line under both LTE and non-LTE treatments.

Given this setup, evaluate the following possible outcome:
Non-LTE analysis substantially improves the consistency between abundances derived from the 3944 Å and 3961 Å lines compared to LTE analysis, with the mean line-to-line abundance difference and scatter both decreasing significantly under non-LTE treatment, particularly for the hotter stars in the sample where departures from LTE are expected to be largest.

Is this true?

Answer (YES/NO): NO